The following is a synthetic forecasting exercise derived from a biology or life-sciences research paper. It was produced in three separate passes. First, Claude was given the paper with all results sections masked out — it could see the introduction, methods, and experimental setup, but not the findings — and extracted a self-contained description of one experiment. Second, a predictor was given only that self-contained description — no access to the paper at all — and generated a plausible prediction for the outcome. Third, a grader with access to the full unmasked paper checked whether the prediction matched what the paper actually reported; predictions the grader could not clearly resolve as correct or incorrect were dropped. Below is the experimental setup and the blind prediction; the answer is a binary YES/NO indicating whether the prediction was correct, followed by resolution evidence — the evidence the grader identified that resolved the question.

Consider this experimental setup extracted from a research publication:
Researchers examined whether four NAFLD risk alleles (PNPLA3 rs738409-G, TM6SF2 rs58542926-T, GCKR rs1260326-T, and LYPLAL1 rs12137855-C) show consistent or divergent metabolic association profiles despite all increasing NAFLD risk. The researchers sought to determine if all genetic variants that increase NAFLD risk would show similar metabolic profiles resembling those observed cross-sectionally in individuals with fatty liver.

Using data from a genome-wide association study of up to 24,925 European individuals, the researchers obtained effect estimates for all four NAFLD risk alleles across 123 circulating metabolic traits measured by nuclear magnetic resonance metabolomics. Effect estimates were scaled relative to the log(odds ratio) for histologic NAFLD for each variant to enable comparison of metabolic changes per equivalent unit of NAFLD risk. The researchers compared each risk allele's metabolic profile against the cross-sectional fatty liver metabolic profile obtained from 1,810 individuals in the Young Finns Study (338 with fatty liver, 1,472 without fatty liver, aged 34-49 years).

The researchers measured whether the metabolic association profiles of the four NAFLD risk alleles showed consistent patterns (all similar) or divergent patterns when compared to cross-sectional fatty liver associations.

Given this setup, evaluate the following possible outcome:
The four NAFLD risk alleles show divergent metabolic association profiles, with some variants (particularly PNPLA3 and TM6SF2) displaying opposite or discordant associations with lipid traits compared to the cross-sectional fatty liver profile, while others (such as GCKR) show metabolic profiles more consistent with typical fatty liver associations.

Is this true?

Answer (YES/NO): YES